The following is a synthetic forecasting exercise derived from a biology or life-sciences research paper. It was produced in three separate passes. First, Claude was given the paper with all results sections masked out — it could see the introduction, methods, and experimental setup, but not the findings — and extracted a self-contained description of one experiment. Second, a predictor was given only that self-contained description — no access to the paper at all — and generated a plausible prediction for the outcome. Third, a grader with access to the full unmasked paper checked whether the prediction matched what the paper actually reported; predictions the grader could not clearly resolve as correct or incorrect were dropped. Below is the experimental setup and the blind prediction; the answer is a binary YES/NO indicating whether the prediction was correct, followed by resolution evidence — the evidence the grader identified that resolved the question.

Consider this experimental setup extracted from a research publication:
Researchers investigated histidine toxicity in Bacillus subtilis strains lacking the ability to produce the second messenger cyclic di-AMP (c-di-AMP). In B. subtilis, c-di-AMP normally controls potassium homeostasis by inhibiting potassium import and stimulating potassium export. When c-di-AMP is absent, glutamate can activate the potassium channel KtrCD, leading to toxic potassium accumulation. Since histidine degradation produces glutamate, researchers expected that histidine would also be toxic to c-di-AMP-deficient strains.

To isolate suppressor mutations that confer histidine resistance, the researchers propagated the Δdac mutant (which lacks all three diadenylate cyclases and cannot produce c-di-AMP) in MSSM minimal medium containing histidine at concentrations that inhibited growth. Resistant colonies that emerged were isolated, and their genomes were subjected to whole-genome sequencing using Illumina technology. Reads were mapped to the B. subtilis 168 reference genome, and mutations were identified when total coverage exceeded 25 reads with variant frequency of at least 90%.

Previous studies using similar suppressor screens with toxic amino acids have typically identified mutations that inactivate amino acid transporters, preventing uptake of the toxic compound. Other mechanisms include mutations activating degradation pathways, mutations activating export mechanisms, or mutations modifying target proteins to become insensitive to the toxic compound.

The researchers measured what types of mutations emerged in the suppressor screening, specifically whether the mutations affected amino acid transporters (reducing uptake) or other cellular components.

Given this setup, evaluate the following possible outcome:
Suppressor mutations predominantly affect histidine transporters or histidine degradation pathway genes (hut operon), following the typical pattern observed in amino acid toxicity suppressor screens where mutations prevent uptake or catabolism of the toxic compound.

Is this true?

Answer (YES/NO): NO